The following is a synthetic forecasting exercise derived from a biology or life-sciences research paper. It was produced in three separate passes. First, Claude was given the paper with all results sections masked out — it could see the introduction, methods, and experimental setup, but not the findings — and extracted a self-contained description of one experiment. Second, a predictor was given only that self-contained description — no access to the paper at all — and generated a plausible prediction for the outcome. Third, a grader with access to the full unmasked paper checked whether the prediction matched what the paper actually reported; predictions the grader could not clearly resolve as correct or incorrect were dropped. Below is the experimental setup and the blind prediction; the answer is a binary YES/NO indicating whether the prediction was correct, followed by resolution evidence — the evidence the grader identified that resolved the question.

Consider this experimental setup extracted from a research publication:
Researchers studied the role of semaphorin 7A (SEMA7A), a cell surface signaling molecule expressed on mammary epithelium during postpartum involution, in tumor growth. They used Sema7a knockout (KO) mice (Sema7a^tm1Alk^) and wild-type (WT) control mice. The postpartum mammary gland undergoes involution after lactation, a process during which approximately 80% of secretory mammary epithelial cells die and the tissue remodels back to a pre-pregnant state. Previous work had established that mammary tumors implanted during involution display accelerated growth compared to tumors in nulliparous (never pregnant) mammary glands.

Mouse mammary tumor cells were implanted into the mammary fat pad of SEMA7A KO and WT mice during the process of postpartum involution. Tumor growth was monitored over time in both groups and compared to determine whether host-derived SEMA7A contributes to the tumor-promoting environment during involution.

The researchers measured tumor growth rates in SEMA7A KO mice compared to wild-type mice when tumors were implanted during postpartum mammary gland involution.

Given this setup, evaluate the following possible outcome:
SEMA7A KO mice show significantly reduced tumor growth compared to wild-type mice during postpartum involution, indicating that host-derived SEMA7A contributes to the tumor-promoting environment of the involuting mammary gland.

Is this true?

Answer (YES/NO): YES